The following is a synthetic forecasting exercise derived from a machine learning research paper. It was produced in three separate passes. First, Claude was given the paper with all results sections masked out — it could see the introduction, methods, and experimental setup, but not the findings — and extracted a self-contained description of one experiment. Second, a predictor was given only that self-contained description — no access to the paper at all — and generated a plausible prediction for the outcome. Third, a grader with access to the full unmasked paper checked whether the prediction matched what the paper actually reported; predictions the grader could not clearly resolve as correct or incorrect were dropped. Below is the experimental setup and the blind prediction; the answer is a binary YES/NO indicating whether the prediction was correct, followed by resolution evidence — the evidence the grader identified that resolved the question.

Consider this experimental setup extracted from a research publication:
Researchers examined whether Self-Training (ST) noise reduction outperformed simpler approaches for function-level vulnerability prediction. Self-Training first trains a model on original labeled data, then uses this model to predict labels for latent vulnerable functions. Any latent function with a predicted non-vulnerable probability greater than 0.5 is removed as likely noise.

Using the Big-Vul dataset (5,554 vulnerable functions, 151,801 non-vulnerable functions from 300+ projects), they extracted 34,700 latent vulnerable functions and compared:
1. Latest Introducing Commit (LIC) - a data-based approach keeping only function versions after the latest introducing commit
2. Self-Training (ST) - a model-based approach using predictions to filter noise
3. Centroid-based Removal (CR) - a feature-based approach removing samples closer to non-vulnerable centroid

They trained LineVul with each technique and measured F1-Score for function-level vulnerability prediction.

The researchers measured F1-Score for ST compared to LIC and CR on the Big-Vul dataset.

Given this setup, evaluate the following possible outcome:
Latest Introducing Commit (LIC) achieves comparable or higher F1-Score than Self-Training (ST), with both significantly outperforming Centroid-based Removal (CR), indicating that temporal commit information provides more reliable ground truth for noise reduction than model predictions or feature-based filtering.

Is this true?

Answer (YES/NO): NO